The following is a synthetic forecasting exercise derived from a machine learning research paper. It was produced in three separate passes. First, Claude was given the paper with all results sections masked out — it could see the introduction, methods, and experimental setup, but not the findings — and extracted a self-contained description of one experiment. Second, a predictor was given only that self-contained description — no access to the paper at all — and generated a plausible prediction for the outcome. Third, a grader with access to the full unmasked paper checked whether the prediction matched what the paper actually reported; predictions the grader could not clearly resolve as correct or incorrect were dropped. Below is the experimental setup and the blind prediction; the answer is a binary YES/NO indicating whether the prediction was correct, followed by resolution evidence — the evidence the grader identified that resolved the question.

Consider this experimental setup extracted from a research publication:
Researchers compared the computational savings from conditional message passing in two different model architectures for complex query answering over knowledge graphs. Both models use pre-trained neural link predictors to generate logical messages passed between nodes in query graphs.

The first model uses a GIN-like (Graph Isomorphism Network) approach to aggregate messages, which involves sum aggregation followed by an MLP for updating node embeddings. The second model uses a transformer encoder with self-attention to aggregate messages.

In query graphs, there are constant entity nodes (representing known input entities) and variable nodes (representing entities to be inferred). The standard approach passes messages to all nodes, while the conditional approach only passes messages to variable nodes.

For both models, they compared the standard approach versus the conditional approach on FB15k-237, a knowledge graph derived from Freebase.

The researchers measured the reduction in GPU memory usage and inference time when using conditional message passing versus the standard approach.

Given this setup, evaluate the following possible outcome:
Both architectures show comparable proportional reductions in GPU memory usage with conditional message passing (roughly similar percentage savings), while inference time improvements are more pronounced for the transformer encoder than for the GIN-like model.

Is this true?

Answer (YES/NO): NO